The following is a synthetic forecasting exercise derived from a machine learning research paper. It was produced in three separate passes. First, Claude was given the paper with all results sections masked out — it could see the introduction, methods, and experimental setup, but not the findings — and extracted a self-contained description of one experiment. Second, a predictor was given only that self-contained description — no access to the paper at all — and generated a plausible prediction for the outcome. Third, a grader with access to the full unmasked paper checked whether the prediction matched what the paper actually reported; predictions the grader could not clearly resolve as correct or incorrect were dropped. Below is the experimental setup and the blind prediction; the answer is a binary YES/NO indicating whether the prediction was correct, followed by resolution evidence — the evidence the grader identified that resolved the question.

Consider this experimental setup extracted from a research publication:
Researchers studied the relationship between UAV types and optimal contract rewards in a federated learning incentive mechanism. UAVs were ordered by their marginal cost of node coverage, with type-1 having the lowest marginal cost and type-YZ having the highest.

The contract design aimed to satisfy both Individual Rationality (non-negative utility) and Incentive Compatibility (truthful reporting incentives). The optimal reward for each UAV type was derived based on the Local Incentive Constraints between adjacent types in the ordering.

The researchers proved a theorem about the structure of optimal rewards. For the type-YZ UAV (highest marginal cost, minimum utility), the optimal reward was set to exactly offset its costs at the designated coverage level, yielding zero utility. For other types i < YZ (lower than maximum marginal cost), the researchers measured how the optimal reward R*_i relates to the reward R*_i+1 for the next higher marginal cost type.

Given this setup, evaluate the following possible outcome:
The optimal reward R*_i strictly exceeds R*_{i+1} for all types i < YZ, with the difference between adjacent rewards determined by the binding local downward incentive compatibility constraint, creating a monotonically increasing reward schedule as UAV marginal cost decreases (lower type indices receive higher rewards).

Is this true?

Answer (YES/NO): NO